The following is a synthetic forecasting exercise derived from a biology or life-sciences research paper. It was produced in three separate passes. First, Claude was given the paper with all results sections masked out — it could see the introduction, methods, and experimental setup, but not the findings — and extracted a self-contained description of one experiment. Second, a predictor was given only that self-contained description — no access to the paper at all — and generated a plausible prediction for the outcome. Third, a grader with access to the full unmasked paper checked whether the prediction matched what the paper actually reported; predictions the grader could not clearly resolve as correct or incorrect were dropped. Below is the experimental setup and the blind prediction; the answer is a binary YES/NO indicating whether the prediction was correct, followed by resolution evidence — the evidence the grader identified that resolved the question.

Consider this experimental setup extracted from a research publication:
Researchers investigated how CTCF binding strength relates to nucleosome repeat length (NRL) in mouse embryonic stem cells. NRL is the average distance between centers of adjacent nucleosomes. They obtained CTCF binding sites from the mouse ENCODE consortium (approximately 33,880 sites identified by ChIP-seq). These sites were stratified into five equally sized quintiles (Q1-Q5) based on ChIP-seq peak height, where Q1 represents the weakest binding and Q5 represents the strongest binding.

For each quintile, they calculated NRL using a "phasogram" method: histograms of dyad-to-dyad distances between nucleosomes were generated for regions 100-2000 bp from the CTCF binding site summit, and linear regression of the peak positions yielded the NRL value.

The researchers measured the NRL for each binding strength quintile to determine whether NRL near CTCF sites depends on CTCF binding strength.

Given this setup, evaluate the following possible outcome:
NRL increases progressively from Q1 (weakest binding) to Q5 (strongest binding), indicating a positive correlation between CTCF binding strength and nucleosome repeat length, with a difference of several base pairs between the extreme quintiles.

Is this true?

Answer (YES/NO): NO